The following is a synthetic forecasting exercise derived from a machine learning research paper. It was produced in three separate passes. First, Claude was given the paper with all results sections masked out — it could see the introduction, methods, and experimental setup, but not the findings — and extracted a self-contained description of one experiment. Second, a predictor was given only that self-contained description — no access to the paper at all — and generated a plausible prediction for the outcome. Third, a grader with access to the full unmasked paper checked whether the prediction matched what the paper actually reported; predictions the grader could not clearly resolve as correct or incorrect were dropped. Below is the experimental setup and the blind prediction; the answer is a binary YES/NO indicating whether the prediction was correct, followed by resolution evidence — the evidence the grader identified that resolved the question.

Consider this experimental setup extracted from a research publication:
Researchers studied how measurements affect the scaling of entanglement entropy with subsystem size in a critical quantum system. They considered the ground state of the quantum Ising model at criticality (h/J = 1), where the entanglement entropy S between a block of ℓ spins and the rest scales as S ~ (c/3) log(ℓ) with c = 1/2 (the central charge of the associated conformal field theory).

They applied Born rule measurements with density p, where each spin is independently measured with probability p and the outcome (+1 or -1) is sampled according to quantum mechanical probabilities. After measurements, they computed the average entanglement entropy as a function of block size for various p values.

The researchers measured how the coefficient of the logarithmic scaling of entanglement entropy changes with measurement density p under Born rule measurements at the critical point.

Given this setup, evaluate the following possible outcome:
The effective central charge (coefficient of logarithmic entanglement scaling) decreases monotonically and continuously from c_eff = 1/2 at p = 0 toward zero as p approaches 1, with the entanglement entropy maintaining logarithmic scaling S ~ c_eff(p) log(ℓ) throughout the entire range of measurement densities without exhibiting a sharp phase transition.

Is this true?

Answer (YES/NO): YES